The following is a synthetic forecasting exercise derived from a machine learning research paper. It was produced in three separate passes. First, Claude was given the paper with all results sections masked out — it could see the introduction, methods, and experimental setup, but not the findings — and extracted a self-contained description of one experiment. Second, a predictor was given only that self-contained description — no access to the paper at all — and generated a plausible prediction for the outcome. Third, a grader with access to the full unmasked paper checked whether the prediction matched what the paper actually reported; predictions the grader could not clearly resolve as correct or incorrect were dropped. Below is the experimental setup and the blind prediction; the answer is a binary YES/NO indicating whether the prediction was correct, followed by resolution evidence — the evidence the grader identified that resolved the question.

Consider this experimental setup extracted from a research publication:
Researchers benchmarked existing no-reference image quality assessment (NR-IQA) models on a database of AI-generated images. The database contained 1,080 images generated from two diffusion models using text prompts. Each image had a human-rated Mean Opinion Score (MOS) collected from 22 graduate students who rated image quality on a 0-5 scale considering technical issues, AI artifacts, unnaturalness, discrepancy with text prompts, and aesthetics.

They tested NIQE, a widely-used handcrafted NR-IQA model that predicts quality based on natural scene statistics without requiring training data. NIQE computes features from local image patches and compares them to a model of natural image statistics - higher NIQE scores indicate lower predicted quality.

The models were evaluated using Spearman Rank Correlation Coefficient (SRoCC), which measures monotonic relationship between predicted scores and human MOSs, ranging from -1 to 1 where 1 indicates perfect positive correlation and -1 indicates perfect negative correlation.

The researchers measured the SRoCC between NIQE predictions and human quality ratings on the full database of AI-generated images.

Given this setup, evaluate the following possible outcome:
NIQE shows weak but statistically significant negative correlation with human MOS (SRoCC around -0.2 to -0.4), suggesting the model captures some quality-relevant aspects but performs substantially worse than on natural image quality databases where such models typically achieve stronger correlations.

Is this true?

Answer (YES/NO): NO